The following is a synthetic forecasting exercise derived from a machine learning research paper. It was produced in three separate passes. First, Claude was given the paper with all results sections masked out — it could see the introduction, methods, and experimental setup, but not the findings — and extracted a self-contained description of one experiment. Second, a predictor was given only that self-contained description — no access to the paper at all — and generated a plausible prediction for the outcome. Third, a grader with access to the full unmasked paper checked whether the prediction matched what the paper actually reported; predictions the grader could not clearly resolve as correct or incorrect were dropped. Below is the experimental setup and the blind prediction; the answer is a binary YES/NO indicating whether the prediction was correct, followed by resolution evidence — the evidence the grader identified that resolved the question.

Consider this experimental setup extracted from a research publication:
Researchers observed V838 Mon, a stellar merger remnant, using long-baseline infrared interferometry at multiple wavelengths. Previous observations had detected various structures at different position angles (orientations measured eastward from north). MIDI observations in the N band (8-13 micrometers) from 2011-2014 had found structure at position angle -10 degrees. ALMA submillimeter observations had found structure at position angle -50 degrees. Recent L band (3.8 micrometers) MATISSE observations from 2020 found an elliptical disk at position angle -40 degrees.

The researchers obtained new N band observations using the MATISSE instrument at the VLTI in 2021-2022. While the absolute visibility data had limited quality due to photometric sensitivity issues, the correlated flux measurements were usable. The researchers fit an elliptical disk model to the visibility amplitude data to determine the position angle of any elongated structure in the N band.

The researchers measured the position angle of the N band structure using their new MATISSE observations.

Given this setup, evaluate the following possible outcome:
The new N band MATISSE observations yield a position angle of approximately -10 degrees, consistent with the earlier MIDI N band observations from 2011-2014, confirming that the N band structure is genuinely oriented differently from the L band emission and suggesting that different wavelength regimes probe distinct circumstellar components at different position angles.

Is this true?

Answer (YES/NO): NO